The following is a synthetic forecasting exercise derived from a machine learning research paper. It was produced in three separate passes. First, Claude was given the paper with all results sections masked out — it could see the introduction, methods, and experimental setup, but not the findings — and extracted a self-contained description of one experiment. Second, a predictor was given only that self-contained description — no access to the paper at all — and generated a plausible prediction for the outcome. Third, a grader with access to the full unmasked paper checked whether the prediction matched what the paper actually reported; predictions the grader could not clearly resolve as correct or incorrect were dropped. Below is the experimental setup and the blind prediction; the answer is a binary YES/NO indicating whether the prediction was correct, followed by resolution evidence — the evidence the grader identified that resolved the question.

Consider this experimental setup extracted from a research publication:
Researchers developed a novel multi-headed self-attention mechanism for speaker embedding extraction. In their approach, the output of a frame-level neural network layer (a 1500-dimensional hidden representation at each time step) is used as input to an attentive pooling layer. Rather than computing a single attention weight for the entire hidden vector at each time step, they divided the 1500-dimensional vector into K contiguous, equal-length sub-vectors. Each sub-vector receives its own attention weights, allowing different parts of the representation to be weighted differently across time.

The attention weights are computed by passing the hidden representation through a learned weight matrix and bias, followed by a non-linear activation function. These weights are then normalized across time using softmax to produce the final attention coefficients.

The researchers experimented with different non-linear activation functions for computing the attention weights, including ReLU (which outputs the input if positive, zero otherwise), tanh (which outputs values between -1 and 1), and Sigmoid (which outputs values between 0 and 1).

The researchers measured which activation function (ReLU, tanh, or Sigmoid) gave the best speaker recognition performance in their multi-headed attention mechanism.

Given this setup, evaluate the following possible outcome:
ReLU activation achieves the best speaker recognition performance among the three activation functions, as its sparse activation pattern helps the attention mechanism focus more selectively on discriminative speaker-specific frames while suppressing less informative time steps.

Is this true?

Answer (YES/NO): NO